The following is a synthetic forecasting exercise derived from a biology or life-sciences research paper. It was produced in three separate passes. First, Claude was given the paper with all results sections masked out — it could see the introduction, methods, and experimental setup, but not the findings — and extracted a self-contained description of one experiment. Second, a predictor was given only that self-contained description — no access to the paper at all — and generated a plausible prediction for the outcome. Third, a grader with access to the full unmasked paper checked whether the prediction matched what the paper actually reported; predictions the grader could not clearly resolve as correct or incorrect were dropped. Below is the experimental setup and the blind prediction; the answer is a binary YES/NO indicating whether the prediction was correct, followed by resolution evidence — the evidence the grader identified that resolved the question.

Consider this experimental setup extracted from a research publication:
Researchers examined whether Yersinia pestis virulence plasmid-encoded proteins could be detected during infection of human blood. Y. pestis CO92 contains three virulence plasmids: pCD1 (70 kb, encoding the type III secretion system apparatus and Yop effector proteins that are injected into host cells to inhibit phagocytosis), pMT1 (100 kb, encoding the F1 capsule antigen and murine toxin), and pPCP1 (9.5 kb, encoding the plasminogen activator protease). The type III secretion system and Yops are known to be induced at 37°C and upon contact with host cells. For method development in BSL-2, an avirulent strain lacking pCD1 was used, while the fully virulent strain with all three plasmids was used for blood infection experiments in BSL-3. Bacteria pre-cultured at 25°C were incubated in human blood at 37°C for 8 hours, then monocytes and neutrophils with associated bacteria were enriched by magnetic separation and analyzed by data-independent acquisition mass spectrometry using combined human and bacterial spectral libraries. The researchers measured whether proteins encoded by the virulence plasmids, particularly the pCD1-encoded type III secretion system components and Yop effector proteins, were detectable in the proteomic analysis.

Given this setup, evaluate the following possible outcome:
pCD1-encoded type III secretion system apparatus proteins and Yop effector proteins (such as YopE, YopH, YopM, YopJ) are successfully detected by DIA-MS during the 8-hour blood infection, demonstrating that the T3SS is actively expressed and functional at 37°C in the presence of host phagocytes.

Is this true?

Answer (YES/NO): YES